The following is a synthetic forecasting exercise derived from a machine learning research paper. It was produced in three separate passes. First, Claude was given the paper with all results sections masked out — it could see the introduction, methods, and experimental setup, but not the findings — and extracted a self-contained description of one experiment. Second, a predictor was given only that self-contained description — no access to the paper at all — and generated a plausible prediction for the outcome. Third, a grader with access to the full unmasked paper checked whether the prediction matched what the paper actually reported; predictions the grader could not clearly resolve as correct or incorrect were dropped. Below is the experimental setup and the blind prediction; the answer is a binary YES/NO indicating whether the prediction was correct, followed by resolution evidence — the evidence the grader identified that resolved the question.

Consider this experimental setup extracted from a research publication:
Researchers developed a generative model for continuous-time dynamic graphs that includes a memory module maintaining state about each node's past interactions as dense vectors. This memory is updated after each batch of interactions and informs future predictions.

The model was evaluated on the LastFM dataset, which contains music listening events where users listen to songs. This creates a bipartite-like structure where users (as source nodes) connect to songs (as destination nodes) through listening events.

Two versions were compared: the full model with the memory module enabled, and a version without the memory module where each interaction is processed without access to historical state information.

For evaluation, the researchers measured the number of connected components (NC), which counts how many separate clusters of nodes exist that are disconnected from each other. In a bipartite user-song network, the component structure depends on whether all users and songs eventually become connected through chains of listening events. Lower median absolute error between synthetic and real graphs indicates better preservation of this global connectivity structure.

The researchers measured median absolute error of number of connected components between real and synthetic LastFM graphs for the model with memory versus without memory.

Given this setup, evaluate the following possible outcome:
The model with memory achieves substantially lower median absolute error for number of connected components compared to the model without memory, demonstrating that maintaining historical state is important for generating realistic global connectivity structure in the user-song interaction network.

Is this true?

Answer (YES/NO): NO